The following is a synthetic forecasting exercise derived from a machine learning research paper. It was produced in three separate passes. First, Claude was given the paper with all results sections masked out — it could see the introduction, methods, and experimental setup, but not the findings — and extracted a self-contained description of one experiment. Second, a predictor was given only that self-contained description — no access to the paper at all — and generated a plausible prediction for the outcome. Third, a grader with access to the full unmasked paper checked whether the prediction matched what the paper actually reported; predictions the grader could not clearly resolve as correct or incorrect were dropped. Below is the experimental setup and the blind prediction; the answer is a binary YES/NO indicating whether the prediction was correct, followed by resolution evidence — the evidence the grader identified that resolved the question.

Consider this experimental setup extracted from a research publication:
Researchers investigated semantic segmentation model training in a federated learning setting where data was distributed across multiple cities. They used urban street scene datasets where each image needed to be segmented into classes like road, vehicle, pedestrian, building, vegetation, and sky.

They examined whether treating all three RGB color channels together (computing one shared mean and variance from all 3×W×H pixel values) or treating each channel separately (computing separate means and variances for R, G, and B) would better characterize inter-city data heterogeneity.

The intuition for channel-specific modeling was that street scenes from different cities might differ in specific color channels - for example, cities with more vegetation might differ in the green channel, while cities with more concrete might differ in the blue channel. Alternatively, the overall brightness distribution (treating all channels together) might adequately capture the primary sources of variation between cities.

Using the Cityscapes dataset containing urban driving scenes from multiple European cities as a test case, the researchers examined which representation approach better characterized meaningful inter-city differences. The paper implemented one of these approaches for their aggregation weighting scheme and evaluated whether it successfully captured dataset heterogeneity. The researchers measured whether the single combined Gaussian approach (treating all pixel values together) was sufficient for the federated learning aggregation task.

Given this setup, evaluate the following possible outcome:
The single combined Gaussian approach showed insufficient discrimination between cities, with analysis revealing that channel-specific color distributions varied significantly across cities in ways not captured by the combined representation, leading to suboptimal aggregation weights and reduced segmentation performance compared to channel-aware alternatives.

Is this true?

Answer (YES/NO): NO